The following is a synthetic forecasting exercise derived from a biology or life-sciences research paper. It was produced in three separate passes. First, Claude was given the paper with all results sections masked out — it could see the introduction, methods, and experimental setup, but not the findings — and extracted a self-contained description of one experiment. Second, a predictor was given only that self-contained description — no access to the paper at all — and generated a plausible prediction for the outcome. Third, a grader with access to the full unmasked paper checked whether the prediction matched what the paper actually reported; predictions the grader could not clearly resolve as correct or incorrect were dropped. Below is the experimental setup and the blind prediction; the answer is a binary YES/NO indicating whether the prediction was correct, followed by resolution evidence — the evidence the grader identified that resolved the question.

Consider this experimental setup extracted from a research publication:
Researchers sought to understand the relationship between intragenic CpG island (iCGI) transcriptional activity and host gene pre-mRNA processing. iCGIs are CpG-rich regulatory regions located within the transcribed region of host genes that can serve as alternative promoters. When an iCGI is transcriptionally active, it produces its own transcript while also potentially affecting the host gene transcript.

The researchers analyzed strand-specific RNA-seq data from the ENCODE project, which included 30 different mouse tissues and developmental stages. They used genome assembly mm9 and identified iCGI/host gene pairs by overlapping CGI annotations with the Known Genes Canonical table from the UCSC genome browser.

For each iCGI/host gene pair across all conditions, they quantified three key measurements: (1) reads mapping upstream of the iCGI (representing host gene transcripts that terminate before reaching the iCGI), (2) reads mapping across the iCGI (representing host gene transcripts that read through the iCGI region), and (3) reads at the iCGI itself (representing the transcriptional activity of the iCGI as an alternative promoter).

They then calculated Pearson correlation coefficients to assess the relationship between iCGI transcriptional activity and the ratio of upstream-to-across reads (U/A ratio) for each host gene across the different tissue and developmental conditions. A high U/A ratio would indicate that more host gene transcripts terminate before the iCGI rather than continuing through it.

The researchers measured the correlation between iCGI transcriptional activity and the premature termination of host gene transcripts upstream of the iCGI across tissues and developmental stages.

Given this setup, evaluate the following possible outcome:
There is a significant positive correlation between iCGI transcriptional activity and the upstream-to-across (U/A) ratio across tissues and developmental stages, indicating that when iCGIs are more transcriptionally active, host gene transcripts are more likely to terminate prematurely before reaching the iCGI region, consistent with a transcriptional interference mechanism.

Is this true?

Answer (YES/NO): YES